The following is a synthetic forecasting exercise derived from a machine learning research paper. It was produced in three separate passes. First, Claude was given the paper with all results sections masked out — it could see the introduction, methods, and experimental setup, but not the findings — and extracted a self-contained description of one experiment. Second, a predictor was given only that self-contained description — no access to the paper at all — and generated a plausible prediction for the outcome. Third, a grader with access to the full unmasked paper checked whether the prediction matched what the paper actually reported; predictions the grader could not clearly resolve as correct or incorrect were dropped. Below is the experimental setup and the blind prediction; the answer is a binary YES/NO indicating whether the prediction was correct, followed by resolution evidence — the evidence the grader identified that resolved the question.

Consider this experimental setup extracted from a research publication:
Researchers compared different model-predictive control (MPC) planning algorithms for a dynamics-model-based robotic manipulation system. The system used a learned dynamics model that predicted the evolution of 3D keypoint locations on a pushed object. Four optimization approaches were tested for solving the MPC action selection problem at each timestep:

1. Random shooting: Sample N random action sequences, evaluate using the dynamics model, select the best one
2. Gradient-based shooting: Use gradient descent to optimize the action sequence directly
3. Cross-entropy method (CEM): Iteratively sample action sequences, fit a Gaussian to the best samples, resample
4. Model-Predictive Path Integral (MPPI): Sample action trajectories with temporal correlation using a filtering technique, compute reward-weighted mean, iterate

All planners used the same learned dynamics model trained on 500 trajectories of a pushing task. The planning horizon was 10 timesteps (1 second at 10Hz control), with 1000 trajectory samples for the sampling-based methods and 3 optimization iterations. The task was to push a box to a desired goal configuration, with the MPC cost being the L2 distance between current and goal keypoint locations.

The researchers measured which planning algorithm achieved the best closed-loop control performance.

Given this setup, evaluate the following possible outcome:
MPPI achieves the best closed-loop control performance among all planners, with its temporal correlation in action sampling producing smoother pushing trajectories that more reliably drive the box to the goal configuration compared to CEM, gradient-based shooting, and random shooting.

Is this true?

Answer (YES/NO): YES